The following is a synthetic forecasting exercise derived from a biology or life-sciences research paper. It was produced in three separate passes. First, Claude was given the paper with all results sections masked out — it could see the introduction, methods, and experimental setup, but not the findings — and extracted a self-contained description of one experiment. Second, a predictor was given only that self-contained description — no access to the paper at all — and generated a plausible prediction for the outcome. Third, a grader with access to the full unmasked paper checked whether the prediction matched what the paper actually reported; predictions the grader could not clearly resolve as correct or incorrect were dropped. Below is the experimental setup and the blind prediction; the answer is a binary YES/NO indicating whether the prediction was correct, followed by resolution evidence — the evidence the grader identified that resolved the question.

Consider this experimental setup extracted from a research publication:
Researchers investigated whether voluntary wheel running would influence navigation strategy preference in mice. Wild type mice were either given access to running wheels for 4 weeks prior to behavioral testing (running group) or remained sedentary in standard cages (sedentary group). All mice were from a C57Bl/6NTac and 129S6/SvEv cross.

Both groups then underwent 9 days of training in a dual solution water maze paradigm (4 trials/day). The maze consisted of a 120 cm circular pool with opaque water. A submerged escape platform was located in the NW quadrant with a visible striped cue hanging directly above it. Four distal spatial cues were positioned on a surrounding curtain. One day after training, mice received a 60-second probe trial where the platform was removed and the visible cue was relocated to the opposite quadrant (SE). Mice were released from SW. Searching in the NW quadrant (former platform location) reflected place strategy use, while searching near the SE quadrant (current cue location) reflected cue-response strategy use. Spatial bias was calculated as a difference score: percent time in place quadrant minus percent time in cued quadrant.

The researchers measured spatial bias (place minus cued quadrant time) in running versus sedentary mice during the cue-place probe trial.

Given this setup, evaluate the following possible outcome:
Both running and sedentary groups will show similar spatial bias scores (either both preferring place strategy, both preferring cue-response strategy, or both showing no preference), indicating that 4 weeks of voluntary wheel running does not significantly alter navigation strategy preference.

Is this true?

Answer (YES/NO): NO